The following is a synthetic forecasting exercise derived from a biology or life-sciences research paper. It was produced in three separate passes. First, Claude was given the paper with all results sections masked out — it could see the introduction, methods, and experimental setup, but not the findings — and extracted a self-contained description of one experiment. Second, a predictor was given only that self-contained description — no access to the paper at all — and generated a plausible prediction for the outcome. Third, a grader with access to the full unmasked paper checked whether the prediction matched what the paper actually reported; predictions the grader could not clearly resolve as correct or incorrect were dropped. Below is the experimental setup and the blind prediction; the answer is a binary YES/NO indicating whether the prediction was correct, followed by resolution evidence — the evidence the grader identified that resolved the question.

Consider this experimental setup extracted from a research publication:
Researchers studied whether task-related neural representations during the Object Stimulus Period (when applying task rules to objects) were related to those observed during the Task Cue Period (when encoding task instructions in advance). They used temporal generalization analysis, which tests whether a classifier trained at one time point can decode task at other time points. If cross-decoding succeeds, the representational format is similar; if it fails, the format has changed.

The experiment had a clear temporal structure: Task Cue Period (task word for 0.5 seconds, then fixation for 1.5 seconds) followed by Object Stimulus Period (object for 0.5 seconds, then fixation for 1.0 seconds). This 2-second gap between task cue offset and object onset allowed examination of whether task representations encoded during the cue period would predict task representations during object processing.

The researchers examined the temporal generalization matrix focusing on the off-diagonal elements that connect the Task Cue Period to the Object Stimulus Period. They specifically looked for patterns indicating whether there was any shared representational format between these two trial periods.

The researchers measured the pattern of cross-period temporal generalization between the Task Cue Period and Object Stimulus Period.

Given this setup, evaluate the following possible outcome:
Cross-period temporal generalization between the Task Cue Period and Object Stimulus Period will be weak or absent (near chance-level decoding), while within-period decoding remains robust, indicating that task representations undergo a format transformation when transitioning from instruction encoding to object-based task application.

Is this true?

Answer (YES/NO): NO